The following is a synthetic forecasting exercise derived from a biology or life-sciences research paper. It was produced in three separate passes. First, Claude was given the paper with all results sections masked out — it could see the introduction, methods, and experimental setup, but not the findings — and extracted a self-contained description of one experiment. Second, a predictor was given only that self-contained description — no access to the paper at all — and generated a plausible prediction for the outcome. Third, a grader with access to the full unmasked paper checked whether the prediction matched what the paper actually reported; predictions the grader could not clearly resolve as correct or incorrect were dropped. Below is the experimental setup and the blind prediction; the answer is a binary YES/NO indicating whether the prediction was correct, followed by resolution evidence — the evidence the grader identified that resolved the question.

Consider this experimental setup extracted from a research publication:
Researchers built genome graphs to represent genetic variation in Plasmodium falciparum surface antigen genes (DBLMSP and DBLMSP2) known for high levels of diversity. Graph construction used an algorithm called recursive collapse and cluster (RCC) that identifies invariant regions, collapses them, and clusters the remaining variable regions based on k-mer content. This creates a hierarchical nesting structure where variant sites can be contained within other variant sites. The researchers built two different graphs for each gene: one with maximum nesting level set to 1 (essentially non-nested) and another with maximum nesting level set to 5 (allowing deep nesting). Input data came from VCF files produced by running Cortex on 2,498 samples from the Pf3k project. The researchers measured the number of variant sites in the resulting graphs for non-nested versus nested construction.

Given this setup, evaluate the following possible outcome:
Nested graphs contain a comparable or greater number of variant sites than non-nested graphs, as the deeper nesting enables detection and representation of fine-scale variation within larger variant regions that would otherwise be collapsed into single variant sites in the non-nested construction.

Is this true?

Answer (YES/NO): YES